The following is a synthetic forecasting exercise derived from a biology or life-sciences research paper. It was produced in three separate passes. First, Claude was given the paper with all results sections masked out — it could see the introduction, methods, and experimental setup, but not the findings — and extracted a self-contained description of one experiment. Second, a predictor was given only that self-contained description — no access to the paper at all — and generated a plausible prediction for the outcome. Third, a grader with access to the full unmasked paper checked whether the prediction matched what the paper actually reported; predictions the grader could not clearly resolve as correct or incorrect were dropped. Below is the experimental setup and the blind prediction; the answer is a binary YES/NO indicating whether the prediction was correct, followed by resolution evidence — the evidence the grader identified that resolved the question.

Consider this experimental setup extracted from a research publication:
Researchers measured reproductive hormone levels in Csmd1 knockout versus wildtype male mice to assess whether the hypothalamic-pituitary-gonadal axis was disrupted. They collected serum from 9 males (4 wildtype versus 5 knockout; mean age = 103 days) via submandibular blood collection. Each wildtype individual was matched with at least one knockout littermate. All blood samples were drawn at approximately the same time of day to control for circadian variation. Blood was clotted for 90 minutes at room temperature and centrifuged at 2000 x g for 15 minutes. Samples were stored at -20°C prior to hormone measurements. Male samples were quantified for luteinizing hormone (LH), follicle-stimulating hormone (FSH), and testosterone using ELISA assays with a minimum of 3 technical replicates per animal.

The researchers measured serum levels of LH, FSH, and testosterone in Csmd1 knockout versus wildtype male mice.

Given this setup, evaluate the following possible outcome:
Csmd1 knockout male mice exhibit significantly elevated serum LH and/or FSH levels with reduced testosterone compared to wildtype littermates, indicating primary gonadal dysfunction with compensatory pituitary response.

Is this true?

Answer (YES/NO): NO